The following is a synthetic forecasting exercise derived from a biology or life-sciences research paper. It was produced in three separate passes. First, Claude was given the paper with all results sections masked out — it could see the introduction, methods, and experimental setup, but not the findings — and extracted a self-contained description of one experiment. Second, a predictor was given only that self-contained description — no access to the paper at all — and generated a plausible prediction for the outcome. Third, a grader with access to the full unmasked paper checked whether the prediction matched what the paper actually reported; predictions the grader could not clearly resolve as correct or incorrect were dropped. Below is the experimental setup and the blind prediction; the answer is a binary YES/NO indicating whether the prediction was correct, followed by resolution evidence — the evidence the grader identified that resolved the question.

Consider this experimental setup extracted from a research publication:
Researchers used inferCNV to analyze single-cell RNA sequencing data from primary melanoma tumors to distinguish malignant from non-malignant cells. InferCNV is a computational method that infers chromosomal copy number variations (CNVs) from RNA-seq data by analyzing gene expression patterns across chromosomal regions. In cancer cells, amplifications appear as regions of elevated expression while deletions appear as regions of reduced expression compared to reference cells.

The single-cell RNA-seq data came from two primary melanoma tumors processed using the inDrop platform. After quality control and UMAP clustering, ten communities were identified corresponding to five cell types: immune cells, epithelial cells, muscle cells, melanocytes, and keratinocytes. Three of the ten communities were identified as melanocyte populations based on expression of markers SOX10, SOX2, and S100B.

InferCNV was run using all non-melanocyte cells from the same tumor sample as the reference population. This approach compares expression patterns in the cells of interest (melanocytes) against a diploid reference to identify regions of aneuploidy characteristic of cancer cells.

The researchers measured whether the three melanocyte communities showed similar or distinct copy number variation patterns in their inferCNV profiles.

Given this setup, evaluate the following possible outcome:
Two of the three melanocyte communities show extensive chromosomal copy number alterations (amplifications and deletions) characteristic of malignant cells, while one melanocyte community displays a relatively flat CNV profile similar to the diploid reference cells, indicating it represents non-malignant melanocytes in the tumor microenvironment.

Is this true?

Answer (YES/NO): NO